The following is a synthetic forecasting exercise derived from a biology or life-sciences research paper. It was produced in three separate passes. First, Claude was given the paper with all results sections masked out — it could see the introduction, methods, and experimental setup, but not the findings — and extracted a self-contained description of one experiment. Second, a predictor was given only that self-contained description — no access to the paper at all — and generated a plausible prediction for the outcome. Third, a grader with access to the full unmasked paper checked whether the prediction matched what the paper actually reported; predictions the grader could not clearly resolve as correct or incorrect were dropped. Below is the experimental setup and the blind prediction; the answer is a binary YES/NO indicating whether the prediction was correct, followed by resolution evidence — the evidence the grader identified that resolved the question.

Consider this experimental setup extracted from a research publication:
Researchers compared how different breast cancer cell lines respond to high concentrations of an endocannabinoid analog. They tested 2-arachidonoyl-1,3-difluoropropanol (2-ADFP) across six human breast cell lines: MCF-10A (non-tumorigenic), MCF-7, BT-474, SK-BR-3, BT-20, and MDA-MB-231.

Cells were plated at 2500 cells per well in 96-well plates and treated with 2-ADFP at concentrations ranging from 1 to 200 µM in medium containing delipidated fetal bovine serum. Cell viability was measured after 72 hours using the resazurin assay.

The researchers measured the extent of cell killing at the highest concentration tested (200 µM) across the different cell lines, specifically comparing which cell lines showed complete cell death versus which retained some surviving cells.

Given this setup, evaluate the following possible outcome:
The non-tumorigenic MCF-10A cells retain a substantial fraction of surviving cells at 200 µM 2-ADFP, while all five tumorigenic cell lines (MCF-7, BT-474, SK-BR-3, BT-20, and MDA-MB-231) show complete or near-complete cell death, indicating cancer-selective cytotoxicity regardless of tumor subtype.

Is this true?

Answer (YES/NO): NO